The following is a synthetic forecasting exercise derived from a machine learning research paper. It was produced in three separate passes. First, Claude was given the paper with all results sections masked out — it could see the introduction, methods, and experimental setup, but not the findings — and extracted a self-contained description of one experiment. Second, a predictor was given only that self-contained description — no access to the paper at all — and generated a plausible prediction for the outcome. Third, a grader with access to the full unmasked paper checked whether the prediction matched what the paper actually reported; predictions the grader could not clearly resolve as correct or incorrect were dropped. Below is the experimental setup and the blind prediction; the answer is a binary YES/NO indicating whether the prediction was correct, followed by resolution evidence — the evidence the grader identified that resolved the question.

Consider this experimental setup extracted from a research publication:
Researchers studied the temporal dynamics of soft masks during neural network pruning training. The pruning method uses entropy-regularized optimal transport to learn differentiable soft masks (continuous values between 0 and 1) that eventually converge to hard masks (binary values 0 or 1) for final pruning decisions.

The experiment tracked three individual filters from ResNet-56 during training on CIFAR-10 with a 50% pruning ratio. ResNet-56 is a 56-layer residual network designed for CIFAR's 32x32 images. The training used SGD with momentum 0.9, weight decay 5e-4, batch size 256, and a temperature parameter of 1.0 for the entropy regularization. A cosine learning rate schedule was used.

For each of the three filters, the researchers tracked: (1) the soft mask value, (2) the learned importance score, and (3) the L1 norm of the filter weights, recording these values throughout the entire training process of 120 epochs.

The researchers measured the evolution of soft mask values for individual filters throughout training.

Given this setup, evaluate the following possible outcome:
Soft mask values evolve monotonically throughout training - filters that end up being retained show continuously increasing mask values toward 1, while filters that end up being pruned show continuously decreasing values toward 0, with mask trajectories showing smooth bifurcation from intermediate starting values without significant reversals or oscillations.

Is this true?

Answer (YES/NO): NO